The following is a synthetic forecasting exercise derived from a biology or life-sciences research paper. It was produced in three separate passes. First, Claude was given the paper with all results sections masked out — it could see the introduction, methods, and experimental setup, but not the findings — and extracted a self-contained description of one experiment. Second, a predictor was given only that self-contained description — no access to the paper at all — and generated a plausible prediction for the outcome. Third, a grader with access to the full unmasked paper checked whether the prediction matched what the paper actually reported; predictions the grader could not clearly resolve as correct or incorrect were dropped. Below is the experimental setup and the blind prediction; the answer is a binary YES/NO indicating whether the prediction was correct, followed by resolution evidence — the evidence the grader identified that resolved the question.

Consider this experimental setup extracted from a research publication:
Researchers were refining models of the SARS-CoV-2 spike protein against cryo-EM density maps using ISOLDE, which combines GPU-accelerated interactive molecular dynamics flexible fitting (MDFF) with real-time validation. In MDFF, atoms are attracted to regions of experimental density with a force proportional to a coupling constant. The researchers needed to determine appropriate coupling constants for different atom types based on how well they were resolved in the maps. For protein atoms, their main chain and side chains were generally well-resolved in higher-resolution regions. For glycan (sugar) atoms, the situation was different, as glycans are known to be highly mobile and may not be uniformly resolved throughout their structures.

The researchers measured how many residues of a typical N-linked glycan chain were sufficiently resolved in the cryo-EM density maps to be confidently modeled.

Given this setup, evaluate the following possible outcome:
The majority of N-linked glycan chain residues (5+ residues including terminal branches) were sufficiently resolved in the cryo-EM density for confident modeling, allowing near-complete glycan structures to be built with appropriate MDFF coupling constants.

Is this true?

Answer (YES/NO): NO